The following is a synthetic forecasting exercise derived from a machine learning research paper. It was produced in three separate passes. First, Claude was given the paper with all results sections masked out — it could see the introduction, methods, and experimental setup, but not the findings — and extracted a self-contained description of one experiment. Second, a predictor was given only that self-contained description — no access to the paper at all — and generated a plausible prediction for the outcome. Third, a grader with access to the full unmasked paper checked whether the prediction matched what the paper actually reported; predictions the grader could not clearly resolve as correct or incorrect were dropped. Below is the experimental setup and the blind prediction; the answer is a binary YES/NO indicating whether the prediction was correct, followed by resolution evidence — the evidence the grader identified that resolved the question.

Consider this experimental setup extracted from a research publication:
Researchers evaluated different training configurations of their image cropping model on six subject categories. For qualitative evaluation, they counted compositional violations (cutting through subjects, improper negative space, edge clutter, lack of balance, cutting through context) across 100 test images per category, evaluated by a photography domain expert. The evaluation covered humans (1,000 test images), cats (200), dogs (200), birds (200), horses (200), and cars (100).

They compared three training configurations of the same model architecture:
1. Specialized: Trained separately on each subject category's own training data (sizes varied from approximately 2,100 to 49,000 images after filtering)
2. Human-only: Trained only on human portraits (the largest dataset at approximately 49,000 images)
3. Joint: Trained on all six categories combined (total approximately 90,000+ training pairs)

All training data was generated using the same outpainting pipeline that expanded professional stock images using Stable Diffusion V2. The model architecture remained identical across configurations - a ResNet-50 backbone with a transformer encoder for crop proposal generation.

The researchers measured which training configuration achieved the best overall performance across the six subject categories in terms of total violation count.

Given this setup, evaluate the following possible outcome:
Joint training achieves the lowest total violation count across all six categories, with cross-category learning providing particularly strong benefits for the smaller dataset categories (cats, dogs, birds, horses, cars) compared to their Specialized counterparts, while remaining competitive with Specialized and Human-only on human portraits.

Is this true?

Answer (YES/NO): YES